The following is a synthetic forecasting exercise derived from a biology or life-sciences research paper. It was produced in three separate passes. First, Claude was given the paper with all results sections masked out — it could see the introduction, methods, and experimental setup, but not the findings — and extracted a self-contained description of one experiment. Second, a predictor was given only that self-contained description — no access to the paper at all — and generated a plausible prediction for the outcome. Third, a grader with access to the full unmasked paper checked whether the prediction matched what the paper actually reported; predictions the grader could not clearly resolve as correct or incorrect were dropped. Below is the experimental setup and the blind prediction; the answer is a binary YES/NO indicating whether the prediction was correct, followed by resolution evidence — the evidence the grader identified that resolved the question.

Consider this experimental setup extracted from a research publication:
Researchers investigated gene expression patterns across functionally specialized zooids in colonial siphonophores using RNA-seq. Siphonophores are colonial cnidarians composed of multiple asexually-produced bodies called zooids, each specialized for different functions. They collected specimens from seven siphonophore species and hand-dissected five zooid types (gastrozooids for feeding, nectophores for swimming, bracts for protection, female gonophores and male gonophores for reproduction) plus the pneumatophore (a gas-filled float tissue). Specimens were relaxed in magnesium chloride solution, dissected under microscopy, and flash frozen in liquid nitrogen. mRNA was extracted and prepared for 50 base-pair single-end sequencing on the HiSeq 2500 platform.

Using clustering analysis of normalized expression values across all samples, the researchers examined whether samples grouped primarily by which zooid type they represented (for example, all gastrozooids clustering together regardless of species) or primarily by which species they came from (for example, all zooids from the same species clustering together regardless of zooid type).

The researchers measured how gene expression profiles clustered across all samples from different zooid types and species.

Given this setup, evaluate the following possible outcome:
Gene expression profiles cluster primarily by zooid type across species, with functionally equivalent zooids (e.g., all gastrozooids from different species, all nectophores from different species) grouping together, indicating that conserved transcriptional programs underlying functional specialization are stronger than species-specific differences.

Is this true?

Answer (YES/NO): NO